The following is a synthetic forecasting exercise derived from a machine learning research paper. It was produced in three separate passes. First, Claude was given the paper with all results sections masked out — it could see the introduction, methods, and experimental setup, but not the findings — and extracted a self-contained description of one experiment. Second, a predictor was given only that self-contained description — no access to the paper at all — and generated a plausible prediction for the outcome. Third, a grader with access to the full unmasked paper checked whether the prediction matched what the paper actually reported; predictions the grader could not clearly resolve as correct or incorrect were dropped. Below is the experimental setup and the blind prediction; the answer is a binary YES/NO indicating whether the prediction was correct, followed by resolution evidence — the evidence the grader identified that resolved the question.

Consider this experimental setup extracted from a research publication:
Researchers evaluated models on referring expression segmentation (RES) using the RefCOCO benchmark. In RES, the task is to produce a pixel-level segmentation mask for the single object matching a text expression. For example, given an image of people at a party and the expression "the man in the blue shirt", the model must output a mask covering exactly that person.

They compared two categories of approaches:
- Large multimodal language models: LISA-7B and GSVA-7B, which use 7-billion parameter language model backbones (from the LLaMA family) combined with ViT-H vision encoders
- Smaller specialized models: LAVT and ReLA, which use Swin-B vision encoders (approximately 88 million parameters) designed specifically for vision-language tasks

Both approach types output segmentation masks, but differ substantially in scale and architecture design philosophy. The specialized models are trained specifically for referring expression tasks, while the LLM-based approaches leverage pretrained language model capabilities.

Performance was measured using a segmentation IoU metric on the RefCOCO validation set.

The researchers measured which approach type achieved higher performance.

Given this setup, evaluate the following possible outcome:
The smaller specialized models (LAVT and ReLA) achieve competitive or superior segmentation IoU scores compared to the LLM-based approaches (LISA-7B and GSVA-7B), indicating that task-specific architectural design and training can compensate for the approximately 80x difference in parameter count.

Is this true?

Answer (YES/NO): NO